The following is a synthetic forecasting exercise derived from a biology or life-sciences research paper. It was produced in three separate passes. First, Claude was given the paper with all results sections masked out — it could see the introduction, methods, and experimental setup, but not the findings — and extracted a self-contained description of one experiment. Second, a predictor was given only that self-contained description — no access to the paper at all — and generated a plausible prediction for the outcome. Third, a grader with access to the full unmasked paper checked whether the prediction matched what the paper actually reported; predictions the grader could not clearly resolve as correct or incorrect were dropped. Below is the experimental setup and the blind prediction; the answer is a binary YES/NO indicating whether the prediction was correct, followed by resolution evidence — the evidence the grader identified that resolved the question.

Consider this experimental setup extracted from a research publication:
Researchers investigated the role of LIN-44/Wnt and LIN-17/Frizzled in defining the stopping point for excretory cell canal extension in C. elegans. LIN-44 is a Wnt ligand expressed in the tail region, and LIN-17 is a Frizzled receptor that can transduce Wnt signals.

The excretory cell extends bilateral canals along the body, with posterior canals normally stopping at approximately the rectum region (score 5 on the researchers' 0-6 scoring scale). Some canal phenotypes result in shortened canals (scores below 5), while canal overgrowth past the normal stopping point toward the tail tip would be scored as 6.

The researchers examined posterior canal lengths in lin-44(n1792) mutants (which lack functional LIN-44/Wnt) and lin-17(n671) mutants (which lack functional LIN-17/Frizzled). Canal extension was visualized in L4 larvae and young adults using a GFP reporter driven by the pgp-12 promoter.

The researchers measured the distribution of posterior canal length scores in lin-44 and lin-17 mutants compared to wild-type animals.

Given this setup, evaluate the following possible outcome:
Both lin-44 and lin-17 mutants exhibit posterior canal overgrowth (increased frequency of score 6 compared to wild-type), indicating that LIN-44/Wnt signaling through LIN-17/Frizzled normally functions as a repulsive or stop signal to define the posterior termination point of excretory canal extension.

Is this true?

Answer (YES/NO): YES